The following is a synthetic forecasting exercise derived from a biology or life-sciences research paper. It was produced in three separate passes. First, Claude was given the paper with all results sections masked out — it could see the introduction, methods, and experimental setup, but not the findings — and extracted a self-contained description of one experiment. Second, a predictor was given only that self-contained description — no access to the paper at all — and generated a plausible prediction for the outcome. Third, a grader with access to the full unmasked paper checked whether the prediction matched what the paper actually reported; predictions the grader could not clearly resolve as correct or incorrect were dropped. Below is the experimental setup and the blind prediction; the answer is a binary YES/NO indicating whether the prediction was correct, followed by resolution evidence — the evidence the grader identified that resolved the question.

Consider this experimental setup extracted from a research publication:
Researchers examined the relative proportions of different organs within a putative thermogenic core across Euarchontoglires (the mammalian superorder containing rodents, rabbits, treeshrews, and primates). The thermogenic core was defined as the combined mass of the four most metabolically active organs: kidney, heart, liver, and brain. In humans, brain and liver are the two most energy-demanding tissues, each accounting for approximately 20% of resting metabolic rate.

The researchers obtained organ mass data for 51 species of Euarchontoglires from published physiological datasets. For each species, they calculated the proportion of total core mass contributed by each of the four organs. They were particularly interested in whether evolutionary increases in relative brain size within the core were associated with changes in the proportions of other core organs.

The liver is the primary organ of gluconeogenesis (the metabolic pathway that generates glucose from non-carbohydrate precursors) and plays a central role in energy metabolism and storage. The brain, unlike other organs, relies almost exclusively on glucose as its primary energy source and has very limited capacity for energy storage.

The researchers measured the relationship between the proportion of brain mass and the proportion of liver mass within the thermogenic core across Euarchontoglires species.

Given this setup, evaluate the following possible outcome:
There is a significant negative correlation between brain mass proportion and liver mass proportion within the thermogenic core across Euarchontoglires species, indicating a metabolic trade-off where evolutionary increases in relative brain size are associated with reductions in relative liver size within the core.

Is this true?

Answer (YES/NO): YES